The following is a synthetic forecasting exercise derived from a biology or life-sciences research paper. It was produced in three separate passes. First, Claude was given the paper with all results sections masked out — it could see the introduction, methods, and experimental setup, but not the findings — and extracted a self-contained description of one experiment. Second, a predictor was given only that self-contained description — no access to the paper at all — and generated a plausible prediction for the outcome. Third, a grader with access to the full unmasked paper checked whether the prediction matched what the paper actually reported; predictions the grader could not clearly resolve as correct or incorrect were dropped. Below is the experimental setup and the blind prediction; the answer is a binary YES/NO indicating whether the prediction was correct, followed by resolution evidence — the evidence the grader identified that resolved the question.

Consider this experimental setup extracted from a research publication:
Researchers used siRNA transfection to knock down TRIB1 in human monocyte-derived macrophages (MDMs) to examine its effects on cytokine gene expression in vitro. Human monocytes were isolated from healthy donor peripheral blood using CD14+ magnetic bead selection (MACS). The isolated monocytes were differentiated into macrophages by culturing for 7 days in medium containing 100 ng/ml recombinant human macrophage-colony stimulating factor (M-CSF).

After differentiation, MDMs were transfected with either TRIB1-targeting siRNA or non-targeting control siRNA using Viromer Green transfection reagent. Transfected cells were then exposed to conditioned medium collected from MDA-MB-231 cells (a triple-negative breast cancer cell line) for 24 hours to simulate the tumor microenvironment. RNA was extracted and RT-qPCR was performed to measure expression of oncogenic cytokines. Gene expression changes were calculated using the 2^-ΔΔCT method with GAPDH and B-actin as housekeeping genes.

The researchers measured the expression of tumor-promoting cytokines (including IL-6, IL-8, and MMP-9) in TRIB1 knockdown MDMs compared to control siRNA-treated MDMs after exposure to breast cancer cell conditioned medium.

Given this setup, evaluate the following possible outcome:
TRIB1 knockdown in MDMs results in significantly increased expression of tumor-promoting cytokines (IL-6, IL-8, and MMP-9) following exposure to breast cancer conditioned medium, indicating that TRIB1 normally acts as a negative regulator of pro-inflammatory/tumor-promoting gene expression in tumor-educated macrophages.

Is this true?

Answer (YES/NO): NO